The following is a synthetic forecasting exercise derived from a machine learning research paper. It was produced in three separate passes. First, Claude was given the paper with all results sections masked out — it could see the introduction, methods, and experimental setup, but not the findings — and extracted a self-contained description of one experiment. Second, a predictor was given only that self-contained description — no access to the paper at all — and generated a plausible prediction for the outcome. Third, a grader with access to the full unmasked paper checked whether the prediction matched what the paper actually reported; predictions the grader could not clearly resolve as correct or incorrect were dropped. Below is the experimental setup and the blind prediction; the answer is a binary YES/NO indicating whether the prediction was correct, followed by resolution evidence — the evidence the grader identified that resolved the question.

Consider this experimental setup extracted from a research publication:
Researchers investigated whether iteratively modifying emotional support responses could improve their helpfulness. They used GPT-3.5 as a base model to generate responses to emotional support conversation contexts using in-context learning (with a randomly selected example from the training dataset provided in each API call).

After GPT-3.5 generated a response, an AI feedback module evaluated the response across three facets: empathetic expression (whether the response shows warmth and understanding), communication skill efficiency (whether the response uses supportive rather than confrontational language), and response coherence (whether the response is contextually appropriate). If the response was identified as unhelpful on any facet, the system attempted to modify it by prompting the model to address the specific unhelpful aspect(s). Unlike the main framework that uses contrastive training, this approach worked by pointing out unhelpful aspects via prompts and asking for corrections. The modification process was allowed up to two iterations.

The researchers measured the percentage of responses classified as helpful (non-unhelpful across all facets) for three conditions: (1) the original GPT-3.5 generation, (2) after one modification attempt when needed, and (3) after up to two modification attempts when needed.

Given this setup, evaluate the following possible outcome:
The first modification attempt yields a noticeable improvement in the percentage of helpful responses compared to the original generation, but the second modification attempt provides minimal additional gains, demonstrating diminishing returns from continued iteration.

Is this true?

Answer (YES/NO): NO